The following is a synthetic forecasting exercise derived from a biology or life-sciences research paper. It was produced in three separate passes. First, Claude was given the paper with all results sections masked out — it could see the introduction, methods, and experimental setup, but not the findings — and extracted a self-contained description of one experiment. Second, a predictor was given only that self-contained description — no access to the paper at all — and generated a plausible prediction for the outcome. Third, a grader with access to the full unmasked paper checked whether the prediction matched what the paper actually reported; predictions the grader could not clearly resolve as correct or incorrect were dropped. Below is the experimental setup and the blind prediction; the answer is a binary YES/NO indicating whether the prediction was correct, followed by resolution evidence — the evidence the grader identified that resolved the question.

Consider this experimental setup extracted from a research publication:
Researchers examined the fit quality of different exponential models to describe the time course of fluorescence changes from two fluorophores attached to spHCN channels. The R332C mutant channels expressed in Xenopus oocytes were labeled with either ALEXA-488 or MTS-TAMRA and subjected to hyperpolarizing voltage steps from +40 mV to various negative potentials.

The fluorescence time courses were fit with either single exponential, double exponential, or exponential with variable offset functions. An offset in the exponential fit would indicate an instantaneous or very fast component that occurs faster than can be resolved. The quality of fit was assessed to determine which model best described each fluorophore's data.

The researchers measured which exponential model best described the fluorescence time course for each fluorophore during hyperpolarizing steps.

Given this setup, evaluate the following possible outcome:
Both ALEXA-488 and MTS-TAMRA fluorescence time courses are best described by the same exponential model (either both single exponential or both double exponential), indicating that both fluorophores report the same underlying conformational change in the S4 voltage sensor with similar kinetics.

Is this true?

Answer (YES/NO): NO